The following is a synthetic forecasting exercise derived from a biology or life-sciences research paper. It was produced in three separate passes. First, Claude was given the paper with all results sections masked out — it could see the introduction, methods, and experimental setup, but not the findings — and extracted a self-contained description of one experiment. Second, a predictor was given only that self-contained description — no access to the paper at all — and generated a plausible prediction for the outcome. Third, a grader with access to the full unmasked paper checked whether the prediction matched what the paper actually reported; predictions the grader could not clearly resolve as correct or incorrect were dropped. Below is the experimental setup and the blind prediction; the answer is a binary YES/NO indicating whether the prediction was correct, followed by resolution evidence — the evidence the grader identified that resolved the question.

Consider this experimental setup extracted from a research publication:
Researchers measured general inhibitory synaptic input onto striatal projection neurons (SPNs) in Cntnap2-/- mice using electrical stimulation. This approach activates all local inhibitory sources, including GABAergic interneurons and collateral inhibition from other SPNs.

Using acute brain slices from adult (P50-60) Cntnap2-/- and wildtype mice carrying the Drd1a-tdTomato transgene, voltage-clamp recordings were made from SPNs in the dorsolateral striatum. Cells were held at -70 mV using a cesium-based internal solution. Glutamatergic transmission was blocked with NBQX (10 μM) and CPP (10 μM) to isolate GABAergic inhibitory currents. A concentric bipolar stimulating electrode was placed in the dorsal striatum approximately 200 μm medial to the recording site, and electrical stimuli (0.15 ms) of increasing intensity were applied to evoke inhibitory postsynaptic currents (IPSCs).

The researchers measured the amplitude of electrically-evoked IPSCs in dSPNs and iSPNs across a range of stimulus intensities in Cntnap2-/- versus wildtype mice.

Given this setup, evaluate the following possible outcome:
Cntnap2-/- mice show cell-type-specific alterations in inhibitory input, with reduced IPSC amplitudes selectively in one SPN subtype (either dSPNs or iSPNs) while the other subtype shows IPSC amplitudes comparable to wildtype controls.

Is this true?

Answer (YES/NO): NO